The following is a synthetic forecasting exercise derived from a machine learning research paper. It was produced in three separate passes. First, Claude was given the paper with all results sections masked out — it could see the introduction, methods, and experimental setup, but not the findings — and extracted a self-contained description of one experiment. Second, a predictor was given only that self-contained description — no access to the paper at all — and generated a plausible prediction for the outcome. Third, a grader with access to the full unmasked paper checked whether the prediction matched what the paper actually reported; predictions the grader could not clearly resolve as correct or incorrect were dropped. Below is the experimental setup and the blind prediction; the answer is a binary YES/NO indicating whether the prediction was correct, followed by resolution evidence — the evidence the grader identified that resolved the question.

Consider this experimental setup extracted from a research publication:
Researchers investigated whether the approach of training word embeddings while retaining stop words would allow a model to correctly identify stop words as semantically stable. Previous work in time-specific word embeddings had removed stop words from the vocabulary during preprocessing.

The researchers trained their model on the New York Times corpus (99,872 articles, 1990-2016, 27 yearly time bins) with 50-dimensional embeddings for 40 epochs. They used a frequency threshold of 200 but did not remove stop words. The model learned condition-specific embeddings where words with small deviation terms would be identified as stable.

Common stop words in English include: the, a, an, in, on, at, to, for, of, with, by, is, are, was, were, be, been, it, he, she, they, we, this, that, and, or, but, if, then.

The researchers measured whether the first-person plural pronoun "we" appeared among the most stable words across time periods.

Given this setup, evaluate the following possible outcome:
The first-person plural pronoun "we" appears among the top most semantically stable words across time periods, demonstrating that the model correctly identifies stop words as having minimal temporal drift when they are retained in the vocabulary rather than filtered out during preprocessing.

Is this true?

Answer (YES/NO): NO